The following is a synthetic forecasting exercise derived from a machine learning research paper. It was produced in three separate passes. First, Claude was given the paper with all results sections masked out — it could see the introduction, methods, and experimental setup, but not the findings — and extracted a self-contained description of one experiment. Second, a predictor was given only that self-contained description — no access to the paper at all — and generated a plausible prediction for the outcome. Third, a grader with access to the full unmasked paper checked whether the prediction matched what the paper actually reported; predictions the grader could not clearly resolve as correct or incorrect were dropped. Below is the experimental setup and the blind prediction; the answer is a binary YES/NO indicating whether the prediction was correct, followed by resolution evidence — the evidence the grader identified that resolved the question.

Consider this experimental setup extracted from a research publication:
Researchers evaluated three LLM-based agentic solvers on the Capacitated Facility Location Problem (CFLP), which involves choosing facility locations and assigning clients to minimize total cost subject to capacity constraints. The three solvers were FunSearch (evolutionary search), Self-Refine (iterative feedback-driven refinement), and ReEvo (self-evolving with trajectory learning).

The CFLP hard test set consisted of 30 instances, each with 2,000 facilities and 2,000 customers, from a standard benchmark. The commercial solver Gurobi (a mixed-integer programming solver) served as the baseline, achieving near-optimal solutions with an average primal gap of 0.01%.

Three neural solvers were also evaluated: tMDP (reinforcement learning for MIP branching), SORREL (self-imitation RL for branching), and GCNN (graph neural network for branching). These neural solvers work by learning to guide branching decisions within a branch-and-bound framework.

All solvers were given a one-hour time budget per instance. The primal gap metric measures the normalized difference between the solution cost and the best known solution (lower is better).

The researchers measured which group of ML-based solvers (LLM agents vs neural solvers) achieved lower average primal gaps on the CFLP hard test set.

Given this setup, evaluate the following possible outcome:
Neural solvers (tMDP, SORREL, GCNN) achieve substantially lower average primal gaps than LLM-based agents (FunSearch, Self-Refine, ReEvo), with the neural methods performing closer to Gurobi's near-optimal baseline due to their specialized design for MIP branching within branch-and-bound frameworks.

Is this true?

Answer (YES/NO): NO